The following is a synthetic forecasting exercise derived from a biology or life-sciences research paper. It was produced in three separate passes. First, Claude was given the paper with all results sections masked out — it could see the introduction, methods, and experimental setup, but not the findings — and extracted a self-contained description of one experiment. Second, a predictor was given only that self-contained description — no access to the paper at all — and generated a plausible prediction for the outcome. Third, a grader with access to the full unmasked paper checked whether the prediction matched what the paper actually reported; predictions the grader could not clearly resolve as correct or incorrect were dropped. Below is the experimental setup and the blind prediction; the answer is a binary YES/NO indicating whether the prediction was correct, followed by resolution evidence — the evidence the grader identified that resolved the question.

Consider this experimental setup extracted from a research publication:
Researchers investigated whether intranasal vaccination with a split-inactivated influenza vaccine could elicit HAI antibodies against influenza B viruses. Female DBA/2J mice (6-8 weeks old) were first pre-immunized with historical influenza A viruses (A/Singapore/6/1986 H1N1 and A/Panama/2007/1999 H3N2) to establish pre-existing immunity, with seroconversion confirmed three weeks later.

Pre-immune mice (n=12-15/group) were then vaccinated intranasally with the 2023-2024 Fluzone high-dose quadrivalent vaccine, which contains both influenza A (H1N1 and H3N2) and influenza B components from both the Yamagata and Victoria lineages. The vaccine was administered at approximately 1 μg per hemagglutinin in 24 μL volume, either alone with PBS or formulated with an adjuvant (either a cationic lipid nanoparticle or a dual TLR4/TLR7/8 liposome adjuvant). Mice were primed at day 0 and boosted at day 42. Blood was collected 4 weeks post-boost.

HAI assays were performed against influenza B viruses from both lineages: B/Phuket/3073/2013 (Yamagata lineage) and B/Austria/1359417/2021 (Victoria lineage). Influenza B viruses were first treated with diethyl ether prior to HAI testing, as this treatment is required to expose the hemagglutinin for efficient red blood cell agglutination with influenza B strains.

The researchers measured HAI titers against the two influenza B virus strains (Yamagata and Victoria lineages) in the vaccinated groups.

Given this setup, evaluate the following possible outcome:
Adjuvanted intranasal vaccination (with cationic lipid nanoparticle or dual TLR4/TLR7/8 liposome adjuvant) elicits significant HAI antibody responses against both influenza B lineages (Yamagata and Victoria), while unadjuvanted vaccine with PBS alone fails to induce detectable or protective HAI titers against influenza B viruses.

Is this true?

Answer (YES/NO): NO